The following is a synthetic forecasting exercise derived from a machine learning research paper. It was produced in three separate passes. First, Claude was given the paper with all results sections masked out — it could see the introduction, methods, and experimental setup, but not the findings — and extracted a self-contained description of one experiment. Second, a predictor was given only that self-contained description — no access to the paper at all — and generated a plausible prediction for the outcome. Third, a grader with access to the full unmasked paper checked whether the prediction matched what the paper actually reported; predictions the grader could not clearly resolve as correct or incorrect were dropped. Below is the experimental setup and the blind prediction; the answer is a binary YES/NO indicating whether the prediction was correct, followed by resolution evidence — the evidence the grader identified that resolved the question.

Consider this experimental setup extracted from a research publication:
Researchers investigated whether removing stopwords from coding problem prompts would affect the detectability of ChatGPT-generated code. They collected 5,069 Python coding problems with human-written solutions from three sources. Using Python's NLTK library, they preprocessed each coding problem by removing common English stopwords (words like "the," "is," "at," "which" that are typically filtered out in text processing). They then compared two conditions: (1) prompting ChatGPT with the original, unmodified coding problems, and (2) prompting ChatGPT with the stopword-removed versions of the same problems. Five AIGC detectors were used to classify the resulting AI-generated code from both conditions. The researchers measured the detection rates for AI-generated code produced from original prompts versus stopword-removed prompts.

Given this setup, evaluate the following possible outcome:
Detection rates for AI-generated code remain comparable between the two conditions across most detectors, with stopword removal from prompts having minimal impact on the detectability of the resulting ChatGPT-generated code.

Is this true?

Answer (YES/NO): NO